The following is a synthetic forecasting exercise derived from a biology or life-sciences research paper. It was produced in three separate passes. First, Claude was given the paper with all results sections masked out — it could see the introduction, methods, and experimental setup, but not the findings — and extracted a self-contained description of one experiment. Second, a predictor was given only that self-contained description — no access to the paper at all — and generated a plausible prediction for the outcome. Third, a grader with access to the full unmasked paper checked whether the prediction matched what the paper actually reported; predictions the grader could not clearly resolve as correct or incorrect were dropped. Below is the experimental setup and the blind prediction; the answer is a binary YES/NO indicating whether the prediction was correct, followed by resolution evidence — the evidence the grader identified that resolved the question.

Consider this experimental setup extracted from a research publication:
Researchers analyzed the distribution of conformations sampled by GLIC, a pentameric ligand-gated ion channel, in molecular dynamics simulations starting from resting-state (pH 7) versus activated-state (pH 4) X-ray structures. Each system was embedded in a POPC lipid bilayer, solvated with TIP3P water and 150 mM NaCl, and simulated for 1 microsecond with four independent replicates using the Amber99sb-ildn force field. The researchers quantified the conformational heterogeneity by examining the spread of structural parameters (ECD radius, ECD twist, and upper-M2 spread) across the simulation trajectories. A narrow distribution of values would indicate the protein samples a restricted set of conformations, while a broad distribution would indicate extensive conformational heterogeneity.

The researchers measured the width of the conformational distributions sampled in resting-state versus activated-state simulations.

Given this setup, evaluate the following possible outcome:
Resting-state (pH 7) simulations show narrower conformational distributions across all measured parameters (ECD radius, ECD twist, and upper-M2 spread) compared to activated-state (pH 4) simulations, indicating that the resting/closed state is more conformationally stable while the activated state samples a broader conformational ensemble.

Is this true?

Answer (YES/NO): NO